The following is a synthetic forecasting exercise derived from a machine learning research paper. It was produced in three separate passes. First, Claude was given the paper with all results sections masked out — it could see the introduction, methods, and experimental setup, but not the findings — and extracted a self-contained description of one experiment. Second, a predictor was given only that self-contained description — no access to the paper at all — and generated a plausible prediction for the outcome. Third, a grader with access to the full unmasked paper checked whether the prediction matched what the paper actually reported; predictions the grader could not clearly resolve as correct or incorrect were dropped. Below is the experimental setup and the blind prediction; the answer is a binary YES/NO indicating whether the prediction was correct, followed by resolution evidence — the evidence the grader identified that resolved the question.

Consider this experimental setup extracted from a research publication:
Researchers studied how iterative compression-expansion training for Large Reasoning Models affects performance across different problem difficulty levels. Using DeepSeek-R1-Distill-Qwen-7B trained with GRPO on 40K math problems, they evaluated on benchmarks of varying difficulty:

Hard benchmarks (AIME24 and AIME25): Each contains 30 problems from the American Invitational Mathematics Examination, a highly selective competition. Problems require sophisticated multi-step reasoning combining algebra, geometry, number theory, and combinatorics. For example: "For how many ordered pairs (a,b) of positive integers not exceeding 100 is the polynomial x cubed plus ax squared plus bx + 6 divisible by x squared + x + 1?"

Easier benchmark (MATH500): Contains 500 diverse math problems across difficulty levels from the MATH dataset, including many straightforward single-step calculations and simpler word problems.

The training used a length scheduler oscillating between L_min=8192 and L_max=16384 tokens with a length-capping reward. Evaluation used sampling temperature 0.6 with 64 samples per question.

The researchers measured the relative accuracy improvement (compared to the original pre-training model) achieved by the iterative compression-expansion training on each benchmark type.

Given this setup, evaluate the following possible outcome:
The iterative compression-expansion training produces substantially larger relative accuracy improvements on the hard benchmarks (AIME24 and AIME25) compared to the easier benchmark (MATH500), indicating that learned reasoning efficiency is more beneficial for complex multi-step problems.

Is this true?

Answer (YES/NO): YES